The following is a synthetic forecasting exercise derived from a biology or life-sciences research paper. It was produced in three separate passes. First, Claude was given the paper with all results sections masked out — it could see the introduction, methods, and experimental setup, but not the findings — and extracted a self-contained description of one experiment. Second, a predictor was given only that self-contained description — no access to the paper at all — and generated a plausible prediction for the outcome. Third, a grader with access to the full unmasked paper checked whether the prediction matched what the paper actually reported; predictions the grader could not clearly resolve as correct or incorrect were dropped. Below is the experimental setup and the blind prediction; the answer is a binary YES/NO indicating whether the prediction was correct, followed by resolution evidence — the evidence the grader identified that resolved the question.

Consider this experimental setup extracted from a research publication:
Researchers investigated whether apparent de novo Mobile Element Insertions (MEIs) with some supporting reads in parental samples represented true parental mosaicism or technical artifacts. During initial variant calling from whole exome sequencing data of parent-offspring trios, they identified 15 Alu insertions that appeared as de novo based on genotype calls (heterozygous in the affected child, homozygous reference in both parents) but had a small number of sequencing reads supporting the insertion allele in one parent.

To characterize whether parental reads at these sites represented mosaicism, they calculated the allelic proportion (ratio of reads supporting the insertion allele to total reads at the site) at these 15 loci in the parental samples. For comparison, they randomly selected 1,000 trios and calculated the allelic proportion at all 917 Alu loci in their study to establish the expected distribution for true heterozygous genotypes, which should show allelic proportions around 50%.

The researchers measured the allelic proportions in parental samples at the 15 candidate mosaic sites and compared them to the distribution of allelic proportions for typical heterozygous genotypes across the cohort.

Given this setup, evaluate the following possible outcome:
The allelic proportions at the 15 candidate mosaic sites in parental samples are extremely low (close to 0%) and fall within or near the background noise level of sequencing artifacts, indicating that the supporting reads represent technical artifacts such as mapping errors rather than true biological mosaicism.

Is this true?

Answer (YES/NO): NO